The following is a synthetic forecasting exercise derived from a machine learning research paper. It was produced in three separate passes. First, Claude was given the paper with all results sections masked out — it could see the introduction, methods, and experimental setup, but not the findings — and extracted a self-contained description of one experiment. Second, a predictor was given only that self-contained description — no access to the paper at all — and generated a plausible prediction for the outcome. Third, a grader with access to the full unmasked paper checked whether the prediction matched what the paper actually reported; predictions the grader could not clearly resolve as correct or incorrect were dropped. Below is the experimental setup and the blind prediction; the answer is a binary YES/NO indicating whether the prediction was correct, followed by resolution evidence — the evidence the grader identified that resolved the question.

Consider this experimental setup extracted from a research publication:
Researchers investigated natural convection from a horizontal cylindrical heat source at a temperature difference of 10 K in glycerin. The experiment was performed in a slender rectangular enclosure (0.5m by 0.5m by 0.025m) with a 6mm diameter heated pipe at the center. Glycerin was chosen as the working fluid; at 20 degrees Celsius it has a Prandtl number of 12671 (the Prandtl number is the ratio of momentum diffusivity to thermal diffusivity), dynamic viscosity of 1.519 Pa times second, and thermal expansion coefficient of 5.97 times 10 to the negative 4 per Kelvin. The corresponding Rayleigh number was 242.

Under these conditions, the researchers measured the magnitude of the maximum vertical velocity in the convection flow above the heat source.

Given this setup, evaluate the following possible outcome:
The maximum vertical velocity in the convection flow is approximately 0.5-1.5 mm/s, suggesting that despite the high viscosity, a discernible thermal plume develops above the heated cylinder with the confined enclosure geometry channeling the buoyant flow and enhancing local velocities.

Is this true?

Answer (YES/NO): YES